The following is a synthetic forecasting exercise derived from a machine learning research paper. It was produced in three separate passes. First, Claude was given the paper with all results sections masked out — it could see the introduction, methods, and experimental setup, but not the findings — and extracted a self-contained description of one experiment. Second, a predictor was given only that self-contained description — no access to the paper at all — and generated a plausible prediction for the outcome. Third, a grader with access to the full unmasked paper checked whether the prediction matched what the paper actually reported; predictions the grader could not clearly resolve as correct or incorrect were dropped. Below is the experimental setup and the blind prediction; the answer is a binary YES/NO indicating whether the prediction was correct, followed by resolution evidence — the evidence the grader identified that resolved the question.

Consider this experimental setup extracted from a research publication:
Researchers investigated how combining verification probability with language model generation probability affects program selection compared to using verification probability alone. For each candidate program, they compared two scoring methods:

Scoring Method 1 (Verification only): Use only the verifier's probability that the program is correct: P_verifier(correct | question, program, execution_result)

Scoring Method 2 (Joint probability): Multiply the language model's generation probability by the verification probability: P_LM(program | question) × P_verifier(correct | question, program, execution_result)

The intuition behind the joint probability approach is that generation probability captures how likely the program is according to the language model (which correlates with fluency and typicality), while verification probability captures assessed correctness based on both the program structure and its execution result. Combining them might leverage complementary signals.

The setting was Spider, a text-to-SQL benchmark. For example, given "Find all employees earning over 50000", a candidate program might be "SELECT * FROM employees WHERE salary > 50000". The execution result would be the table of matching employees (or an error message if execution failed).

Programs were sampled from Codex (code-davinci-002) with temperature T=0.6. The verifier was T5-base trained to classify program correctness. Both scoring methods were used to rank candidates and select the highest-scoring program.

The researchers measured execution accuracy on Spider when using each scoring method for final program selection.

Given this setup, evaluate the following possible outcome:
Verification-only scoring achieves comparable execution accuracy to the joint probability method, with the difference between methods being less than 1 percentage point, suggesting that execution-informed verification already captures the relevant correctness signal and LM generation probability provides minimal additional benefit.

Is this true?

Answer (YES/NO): NO